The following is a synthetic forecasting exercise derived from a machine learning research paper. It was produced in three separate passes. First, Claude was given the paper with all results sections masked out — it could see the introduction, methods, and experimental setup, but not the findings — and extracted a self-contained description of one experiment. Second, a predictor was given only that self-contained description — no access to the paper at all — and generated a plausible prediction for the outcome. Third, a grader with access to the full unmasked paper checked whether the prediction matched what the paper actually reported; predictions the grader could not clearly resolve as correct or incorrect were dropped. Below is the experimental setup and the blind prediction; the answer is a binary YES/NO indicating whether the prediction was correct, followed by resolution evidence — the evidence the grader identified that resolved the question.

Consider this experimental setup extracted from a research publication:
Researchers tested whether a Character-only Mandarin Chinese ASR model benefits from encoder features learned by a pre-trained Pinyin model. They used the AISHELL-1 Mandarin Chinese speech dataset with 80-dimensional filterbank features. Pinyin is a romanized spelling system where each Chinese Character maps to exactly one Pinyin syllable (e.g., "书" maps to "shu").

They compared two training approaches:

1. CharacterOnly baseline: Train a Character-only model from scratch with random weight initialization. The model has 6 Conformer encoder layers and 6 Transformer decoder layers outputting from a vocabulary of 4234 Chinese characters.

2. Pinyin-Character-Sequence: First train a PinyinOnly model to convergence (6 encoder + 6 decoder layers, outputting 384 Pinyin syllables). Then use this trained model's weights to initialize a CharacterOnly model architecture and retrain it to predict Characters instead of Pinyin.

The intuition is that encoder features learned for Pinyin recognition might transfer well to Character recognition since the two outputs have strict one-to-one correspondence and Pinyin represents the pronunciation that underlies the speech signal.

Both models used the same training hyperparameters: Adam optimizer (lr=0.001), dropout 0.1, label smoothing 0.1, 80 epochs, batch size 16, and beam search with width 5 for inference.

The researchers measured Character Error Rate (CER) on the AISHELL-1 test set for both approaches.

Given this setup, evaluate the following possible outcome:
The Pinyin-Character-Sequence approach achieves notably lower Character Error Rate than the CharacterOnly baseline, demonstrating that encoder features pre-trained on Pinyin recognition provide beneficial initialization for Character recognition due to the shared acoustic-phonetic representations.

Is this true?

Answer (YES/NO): NO